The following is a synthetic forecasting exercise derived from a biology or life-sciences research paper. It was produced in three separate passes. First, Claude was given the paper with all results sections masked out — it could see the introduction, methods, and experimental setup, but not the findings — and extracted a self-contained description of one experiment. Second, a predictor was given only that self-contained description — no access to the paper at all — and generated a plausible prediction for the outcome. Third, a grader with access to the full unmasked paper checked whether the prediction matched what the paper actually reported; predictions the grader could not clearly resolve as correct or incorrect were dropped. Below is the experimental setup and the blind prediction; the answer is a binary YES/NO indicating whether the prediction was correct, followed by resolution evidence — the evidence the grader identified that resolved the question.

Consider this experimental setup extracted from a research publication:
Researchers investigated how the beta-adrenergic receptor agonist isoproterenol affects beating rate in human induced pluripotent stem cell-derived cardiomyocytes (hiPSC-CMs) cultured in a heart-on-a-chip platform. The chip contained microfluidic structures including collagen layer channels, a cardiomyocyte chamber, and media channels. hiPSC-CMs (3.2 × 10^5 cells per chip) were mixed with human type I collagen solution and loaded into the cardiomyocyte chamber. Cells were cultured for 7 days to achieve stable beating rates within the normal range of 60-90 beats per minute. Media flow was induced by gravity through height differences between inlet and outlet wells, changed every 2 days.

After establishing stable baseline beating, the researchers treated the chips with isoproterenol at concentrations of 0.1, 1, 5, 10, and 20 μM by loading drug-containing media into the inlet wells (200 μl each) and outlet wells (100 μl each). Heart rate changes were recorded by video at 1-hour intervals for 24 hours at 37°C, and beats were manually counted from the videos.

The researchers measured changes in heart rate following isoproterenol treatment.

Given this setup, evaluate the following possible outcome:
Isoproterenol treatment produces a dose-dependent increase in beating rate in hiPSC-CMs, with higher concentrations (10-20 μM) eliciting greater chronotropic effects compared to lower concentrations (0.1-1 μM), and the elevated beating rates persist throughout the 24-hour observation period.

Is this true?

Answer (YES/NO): NO